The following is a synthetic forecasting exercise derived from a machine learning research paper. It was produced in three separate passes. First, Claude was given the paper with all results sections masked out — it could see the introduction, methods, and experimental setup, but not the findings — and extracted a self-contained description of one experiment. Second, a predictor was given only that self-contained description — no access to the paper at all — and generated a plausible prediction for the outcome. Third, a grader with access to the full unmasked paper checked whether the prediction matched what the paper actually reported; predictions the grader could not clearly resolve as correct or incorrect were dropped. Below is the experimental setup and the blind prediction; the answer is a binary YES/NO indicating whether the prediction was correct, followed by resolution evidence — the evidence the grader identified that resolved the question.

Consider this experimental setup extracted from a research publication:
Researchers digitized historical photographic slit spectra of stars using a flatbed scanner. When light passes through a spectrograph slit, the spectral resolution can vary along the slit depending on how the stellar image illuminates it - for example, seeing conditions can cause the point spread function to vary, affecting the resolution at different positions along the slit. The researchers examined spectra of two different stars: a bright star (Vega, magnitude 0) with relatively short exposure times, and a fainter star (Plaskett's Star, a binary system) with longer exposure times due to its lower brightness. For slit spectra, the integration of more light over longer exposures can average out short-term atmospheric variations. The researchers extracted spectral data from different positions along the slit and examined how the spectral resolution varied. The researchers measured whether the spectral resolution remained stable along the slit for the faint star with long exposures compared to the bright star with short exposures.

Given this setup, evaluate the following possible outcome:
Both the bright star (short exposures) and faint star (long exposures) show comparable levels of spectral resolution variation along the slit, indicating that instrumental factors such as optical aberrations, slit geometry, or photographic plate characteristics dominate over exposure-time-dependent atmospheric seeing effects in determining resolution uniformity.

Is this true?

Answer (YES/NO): NO